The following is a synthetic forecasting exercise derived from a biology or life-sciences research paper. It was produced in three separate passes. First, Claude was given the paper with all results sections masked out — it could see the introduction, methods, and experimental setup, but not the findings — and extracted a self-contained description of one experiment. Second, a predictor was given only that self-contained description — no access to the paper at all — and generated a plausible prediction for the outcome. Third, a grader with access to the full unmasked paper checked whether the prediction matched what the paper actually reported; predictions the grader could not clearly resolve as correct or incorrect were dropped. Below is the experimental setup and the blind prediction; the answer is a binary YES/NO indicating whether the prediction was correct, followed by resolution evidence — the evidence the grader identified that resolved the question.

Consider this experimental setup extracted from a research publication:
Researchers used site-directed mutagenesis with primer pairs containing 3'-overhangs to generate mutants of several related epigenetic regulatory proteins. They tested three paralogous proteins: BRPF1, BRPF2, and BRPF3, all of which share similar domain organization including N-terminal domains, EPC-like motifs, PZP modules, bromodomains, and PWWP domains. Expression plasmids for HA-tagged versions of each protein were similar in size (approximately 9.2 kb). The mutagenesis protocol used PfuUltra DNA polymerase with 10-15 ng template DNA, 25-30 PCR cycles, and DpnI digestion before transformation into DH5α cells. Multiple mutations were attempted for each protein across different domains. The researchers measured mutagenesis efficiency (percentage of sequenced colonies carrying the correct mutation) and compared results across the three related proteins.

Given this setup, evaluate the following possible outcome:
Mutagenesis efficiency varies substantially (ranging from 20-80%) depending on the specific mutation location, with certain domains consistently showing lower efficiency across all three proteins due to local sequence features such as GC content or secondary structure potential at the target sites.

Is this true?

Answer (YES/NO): NO